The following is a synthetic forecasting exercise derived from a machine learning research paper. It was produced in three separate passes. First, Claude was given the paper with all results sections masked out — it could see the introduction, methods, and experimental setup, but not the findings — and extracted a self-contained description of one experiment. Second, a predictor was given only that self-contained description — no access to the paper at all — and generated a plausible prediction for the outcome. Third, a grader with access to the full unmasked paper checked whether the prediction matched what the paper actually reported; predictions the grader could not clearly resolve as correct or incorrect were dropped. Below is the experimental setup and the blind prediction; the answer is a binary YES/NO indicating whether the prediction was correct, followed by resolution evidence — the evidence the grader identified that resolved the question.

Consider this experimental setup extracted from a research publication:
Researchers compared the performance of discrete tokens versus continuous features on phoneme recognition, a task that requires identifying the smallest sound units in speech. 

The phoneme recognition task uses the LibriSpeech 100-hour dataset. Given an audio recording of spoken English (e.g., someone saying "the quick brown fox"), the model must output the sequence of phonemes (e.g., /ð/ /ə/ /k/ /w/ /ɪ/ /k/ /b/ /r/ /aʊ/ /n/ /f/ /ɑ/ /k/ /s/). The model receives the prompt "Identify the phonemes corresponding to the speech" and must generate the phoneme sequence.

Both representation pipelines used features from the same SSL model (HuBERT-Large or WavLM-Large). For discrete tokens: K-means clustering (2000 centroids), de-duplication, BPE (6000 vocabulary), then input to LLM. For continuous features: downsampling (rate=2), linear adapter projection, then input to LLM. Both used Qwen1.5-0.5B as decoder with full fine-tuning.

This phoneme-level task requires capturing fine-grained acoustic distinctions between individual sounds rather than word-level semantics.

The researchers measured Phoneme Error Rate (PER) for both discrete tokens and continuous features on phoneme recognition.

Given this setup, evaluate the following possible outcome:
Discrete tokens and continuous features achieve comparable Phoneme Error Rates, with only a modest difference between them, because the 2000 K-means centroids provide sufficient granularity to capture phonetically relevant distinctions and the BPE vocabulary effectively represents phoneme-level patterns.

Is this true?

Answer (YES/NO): NO